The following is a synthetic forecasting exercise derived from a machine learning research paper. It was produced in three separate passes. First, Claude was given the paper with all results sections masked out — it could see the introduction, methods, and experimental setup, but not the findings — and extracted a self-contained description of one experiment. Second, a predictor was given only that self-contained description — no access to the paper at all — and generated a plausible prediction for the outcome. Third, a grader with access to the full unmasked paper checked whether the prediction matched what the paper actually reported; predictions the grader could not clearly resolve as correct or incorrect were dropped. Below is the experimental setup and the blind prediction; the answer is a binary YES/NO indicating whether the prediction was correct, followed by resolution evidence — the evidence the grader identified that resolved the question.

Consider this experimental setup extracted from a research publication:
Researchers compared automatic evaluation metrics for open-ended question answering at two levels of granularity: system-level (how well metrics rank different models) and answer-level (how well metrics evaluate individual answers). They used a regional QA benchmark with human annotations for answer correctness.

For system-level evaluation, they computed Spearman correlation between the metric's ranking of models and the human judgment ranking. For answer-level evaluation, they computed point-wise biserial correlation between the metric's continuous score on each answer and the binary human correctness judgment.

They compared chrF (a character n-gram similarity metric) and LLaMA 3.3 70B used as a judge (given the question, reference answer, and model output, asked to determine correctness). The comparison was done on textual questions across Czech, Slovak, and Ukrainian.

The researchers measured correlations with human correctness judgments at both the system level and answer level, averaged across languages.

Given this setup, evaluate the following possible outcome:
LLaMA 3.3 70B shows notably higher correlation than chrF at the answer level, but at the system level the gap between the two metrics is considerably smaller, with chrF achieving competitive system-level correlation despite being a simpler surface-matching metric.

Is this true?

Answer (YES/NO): YES